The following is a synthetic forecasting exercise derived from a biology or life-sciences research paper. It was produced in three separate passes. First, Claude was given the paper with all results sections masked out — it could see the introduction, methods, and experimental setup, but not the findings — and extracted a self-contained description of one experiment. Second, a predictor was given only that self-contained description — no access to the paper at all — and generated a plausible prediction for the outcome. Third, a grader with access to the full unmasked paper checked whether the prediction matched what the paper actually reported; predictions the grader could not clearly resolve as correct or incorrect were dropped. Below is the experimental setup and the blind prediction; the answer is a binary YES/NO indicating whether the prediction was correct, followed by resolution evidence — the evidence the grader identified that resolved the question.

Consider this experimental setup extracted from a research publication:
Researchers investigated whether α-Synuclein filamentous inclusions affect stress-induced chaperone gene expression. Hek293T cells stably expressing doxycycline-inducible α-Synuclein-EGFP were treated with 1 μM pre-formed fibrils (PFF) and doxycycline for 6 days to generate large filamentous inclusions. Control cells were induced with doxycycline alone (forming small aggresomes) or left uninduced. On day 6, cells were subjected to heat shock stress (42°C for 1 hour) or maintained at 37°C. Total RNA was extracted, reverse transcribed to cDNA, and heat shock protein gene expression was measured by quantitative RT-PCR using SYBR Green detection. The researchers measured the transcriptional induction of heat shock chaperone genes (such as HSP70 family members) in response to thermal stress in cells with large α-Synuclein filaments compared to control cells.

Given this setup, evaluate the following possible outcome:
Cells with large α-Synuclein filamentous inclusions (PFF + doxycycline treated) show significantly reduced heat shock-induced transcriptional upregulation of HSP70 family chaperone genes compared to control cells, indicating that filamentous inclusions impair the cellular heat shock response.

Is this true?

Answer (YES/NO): YES